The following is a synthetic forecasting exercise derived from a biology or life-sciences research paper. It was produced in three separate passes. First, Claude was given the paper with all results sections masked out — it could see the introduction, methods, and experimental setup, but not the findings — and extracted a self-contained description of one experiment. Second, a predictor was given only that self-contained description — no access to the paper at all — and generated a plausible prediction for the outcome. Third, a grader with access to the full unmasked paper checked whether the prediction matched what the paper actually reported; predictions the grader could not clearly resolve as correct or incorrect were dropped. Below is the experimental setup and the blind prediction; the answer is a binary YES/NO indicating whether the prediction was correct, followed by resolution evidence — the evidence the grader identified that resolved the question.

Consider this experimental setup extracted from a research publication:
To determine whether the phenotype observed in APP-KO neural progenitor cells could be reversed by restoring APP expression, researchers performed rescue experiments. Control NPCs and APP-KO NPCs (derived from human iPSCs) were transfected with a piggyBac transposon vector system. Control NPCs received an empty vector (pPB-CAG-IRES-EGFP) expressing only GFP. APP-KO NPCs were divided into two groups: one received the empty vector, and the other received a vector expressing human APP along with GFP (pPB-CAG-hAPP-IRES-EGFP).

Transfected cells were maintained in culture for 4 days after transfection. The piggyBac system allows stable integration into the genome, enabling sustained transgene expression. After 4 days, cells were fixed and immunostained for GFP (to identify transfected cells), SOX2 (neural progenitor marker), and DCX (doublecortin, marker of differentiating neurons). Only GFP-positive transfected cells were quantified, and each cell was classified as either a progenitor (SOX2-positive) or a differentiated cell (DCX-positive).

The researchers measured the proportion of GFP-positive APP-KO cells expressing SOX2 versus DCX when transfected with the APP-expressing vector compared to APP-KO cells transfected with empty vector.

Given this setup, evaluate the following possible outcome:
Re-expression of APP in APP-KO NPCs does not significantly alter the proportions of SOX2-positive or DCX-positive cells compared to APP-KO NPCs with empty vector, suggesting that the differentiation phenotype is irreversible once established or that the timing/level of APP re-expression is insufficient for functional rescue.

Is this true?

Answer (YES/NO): NO